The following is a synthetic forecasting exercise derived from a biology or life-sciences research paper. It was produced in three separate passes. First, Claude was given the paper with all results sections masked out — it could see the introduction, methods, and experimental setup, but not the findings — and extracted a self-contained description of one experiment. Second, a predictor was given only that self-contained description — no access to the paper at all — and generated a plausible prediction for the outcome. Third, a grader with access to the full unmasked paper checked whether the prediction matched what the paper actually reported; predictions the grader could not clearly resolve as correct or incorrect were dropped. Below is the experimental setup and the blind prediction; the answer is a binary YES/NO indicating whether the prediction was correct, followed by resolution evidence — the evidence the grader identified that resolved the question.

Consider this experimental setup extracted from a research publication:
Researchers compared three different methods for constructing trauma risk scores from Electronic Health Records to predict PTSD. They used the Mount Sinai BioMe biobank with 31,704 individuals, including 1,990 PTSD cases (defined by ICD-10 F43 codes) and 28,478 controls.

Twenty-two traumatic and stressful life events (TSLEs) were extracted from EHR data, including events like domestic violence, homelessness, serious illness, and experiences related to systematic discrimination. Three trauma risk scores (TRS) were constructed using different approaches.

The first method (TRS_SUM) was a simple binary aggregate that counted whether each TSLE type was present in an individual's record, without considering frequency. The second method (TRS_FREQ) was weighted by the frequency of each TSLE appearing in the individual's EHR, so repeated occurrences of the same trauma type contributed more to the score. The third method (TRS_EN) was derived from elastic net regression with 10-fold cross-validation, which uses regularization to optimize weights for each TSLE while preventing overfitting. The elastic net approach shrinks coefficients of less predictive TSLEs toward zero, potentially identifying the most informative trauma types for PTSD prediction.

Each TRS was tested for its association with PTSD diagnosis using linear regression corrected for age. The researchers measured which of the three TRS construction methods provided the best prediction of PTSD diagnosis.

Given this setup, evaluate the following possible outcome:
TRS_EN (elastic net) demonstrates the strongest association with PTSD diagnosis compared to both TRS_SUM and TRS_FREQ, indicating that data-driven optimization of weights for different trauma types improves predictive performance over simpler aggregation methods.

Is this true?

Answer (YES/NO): YES